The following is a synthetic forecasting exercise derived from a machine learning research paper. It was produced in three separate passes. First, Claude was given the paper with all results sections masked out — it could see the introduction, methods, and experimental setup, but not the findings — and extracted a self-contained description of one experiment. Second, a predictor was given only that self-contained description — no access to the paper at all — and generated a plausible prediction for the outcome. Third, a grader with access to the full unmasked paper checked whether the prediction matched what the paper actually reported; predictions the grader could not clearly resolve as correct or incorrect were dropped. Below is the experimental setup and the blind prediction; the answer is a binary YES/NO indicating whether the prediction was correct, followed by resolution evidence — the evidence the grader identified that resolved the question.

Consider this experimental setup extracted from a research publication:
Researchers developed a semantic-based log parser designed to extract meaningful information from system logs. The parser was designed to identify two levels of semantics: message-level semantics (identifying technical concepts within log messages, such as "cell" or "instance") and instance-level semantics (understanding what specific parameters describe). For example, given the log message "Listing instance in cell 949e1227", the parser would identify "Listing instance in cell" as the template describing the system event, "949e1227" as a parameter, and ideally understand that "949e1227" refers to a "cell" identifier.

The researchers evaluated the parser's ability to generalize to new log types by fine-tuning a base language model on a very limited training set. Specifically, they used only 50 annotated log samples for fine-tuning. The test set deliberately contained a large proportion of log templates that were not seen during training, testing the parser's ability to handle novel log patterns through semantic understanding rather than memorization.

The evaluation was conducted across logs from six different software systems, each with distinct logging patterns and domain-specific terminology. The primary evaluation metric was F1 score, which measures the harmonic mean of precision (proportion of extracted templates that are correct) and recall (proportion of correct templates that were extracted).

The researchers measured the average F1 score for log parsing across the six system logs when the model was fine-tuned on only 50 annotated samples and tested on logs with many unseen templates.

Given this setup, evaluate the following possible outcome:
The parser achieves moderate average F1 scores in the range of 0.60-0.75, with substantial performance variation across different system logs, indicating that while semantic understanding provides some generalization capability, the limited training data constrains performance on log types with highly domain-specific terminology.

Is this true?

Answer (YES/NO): NO